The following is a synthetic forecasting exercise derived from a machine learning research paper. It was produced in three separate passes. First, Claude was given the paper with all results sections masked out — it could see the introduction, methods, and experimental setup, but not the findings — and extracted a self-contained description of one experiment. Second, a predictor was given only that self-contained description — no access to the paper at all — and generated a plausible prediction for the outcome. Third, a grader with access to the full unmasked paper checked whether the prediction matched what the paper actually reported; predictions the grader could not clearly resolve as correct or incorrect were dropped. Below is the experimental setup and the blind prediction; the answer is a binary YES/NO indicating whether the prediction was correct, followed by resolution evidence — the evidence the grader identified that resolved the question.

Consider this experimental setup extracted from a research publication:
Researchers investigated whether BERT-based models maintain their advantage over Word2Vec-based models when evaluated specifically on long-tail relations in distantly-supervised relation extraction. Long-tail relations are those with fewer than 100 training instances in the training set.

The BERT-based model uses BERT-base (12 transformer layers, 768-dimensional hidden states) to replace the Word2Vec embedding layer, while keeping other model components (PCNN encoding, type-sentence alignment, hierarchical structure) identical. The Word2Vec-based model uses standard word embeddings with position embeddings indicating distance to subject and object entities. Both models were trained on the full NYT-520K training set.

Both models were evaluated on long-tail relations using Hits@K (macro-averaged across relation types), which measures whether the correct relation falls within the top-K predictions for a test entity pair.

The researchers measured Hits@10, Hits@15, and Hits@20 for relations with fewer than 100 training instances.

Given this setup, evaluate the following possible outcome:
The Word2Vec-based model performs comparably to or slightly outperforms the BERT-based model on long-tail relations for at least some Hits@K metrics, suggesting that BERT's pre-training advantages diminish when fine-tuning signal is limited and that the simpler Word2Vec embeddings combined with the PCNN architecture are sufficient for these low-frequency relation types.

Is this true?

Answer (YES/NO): NO